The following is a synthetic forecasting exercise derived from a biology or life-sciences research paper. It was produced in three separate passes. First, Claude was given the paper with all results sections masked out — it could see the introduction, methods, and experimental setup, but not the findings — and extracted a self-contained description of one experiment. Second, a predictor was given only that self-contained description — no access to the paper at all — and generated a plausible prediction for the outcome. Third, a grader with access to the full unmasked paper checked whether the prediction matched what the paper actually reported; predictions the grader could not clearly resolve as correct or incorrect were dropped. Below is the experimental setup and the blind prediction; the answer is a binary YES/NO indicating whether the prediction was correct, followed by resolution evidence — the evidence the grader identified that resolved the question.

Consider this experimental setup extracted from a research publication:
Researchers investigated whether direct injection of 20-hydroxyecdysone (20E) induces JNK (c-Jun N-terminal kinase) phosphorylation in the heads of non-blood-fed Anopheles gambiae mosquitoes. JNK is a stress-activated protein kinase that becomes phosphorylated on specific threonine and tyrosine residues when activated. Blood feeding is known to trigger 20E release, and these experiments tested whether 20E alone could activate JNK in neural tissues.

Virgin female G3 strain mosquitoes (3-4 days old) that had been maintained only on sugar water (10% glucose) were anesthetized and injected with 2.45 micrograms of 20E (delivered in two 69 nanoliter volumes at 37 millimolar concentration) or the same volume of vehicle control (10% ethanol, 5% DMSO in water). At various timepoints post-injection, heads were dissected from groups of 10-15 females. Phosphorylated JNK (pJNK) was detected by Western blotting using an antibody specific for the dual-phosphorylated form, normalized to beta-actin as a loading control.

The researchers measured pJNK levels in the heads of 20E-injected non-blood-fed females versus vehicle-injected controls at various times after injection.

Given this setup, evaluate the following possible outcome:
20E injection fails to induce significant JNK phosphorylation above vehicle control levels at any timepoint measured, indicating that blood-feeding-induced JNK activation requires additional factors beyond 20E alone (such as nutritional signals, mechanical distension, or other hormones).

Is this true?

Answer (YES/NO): NO